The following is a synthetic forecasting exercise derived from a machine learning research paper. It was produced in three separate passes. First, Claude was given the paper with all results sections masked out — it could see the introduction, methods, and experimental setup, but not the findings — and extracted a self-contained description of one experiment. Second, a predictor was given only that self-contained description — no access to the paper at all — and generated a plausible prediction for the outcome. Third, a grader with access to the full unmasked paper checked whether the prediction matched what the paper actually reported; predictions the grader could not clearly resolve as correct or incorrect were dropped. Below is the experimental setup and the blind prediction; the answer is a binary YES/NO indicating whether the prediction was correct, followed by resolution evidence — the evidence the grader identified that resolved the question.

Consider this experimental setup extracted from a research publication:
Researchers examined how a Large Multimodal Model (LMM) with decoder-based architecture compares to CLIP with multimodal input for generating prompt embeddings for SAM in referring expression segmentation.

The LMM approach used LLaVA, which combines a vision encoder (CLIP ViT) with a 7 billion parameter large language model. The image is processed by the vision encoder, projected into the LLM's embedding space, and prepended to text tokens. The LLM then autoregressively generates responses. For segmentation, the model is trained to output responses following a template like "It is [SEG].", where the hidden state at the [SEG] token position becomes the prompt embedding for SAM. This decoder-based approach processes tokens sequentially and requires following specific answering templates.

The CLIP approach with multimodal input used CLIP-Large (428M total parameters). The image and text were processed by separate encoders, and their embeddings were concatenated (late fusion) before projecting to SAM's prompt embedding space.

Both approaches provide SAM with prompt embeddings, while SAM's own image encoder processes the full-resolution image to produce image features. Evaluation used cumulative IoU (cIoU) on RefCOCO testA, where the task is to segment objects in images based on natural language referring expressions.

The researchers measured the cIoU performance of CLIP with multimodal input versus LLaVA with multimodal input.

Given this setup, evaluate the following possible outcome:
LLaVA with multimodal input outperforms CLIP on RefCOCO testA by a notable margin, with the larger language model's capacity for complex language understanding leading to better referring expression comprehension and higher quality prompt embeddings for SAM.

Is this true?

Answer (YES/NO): YES